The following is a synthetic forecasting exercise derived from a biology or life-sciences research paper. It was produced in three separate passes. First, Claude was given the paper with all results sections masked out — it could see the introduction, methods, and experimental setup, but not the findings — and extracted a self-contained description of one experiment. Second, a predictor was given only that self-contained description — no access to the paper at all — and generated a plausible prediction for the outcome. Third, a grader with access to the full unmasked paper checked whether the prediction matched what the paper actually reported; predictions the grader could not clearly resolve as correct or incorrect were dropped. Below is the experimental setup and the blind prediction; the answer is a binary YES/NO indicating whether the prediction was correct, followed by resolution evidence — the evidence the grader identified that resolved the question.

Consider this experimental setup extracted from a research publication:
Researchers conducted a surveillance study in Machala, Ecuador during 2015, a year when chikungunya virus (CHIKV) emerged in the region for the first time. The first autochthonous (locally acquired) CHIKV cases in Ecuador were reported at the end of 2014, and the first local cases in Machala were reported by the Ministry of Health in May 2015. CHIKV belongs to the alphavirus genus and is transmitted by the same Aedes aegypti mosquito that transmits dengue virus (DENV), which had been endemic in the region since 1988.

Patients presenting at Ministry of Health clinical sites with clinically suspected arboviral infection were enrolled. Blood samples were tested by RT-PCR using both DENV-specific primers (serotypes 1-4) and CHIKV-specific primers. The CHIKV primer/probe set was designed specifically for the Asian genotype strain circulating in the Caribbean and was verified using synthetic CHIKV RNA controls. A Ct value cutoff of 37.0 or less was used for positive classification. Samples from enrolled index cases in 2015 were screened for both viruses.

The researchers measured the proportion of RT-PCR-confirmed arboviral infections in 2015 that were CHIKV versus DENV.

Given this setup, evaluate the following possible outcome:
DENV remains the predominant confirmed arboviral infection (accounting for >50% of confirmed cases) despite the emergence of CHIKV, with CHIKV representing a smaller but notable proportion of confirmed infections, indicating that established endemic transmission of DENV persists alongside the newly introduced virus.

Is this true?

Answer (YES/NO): NO